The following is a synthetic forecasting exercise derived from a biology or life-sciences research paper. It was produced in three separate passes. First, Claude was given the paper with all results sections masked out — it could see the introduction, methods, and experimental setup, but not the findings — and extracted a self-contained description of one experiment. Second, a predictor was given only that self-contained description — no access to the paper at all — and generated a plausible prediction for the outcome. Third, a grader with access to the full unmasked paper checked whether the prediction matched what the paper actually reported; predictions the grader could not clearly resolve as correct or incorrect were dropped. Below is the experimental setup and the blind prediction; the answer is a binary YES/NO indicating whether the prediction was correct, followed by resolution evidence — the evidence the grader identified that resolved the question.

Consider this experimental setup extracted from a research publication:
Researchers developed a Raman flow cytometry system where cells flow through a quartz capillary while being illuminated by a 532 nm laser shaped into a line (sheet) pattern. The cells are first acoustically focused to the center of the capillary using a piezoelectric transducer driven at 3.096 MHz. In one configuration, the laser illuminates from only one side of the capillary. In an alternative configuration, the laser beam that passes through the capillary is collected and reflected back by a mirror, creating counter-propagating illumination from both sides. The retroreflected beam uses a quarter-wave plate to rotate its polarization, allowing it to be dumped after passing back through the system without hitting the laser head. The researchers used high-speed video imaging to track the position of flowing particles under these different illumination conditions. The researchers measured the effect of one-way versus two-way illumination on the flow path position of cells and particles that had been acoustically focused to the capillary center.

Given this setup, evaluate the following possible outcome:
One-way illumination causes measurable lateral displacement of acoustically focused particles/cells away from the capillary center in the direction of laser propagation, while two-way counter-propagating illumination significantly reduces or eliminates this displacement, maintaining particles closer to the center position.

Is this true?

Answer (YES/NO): YES